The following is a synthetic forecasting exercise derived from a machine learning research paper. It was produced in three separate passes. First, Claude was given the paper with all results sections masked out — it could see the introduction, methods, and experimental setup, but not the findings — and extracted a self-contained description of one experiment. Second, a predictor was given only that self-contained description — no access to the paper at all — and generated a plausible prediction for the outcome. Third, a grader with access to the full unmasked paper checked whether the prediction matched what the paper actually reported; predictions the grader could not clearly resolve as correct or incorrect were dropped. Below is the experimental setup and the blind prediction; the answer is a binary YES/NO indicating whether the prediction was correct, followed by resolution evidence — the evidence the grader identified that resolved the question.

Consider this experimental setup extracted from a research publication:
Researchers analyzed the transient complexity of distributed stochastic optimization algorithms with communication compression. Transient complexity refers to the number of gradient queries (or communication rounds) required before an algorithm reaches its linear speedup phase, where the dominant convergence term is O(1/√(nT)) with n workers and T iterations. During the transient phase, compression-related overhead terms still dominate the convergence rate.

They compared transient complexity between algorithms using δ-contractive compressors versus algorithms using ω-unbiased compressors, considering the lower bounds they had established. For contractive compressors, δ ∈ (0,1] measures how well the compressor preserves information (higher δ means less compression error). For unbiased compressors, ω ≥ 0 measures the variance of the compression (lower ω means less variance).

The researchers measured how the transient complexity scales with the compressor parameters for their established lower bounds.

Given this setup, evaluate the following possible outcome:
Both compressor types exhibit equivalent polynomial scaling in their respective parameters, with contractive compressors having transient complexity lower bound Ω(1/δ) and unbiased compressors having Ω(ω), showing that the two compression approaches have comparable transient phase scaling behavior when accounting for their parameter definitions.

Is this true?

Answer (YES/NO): NO